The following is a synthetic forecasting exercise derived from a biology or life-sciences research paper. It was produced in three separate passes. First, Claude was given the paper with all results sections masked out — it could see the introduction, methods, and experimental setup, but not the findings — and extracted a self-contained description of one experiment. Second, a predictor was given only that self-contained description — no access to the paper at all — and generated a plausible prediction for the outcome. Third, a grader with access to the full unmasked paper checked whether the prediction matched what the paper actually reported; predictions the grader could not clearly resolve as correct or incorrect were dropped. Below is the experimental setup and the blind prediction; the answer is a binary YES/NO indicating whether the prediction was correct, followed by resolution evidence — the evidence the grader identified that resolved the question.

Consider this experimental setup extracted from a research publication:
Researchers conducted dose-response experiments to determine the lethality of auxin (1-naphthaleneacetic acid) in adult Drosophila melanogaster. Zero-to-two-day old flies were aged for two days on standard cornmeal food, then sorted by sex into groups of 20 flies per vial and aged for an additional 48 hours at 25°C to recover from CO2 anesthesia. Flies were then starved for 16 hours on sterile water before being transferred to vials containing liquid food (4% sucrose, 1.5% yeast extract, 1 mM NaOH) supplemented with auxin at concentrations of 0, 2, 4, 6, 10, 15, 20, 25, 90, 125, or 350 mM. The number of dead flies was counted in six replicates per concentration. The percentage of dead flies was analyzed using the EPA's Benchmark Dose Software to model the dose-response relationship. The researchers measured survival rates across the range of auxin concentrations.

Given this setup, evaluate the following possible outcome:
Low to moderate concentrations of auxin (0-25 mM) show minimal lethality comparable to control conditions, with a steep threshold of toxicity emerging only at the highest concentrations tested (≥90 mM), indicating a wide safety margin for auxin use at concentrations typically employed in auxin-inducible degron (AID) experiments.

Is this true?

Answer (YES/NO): NO